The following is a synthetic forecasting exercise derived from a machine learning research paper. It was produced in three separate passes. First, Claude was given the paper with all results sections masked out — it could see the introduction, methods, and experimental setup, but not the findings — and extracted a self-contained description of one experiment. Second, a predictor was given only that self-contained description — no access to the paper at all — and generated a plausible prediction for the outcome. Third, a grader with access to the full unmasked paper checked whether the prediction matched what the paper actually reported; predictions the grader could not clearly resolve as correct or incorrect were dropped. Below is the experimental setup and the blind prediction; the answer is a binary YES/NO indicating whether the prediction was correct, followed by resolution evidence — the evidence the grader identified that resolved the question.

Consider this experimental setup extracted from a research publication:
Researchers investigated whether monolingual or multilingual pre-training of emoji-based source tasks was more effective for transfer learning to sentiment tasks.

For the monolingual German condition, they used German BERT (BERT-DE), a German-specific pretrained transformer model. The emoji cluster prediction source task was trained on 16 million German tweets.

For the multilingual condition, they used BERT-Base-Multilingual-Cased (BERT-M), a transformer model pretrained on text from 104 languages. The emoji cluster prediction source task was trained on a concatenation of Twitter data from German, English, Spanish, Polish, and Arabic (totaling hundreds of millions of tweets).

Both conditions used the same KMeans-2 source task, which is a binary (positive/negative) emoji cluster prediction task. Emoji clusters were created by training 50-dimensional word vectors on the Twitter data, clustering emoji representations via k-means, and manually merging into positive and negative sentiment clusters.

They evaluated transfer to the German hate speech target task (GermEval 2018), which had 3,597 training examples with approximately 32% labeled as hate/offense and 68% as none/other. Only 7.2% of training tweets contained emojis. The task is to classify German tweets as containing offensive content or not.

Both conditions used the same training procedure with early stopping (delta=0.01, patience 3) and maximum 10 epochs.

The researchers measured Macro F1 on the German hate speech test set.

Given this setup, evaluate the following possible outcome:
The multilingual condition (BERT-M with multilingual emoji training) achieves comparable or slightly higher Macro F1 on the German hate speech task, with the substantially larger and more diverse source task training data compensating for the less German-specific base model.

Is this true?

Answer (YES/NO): NO